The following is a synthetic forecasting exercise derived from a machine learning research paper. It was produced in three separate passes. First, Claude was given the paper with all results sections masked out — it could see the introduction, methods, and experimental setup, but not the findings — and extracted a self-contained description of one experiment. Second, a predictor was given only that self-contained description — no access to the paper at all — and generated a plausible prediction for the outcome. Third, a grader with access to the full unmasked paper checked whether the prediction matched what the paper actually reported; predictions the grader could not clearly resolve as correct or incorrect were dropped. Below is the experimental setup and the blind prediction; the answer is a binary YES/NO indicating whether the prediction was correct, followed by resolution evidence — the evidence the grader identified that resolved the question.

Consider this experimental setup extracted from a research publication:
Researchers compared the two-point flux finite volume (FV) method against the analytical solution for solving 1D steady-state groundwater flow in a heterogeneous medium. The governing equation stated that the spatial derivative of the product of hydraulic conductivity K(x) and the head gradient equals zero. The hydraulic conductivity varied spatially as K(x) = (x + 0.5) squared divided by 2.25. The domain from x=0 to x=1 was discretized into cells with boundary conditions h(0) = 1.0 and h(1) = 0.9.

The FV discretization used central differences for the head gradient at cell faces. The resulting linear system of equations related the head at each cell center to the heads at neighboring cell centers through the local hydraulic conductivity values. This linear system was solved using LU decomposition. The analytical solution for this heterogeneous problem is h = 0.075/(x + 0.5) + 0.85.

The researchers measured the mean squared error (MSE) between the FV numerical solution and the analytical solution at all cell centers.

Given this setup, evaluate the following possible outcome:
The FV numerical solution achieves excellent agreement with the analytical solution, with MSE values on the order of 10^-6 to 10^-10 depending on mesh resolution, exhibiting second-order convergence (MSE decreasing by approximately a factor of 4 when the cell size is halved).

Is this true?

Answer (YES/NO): NO